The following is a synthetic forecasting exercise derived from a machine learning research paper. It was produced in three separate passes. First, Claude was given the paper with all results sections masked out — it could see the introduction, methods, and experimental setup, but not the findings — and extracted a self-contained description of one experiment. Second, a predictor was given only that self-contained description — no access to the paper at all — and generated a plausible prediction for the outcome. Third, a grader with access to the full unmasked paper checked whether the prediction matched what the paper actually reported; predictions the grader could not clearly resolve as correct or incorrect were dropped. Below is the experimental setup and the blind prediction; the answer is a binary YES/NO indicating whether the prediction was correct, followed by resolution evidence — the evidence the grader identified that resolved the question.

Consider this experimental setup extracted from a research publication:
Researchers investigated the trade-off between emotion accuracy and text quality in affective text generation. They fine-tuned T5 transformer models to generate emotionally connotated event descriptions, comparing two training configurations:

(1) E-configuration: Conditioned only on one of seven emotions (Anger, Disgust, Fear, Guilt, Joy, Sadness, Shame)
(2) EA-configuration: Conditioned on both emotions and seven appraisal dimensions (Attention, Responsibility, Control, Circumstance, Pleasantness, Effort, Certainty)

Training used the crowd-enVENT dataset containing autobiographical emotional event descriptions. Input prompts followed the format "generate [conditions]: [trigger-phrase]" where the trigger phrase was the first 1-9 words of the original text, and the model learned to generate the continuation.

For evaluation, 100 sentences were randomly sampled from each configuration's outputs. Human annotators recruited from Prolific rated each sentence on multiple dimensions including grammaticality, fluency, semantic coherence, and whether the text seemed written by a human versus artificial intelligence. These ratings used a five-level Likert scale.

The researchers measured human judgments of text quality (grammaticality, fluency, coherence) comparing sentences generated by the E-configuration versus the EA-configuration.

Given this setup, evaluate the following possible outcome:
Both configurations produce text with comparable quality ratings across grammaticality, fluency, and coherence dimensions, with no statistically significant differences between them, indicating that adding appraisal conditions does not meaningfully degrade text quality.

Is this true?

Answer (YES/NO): NO